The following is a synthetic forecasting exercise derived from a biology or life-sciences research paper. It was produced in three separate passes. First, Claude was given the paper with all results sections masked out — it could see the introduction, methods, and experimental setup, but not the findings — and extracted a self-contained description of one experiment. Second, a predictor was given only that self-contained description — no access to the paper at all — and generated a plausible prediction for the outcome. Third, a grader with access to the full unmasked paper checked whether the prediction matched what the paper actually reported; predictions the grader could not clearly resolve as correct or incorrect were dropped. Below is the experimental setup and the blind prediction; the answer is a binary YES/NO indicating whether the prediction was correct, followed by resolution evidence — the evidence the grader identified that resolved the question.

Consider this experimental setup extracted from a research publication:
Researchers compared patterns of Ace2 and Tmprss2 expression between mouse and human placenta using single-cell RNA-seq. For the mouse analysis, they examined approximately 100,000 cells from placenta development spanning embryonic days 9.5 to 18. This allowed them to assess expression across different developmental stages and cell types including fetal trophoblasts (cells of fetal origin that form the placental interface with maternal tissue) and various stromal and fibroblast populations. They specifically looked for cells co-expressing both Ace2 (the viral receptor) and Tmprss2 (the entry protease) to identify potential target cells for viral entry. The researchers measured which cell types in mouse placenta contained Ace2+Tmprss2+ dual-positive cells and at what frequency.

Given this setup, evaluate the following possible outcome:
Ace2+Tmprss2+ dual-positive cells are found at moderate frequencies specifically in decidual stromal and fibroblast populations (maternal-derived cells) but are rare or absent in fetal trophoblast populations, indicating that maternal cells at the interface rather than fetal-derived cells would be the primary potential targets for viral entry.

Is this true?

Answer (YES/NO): NO